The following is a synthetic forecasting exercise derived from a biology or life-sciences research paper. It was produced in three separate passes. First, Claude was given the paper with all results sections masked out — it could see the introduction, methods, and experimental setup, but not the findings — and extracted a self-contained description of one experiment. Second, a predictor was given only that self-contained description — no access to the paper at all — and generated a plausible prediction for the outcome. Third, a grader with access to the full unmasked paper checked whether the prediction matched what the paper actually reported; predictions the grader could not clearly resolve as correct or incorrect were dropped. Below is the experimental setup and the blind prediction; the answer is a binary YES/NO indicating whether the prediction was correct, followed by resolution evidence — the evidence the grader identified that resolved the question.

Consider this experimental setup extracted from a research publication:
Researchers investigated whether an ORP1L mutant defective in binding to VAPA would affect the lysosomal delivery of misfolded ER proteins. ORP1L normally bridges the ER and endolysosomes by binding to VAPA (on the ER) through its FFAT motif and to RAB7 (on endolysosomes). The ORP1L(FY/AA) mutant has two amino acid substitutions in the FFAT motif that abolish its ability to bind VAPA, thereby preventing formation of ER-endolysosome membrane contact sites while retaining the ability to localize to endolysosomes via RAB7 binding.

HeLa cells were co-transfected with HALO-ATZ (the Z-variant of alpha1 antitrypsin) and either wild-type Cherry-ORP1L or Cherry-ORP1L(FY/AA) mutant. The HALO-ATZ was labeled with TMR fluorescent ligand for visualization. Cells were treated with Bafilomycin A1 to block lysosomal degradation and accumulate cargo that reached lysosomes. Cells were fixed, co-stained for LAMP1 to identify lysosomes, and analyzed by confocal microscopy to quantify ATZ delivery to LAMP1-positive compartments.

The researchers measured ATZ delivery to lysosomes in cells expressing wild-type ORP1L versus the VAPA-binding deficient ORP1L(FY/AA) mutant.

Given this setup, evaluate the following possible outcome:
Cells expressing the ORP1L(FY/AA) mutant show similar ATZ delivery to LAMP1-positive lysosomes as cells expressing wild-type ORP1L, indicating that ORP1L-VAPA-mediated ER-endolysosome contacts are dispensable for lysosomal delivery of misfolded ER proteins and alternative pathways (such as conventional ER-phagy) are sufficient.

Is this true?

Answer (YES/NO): NO